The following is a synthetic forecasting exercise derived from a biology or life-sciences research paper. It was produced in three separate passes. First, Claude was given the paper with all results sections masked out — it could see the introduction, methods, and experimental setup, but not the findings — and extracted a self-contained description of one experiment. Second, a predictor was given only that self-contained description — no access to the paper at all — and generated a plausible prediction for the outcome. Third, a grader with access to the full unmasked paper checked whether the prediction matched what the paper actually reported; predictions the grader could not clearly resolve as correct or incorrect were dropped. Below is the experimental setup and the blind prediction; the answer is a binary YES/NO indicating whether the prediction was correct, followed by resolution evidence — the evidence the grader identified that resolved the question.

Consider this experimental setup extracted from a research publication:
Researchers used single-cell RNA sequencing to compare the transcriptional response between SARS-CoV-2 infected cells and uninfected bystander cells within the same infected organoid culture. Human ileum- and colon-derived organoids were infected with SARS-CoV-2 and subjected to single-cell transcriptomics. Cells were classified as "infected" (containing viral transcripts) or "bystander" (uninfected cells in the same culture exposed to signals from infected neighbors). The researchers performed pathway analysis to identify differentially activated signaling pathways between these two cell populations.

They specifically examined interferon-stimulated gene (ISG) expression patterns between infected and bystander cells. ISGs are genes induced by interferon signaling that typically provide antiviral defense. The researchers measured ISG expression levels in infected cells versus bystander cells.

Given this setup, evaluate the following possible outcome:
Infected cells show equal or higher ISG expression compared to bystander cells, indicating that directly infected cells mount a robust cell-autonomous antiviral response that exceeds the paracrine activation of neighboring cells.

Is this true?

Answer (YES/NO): NO